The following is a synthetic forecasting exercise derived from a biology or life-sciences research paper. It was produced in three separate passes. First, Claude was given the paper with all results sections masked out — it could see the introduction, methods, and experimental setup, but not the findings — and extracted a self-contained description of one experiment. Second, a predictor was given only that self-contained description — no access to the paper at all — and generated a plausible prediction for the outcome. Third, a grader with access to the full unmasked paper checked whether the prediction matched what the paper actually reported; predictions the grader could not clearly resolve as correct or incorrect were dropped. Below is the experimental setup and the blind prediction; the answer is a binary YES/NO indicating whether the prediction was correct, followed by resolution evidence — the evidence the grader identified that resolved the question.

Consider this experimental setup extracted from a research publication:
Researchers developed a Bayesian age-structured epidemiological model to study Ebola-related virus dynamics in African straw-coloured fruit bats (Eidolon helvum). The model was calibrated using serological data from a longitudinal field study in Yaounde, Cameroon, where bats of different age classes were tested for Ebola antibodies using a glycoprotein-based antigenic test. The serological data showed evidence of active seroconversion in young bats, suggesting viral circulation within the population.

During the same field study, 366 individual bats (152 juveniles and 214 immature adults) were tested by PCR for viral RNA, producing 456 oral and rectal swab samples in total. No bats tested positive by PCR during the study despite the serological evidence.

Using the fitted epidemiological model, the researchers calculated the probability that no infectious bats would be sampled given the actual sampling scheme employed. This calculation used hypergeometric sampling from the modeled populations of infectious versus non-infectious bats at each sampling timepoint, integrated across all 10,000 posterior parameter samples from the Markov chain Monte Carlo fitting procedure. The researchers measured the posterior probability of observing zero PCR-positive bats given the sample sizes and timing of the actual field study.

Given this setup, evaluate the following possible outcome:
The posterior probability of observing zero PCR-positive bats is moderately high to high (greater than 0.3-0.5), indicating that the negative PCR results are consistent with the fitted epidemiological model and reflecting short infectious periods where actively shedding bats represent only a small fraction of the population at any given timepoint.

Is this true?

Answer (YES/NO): NO